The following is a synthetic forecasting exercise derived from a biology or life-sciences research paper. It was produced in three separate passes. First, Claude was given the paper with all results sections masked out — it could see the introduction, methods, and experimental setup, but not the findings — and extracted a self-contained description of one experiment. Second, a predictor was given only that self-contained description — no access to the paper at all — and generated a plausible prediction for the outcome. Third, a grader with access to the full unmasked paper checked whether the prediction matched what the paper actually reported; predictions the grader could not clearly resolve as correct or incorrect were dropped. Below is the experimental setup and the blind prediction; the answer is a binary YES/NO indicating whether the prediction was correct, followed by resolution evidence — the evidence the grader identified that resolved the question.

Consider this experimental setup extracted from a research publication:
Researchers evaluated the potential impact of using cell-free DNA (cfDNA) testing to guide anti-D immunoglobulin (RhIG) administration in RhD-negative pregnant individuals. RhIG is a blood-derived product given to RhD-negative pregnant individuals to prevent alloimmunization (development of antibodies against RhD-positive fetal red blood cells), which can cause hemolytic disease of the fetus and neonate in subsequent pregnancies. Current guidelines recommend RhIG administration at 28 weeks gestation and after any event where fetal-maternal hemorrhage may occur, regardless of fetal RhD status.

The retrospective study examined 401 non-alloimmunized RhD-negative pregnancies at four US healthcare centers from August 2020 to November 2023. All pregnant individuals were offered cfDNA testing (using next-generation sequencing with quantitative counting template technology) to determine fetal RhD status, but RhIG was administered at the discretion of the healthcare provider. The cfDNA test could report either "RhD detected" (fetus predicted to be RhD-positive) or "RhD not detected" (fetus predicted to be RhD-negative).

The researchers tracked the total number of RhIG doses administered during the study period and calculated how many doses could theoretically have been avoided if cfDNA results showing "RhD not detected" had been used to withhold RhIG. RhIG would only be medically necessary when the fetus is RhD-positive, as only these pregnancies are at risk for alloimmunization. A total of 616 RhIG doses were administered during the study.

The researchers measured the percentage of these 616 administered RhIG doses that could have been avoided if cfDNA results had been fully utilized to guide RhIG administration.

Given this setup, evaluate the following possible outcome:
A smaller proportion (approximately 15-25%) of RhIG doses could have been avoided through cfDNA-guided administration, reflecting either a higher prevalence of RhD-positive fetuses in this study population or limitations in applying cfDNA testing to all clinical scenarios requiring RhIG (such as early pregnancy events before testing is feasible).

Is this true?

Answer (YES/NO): YES